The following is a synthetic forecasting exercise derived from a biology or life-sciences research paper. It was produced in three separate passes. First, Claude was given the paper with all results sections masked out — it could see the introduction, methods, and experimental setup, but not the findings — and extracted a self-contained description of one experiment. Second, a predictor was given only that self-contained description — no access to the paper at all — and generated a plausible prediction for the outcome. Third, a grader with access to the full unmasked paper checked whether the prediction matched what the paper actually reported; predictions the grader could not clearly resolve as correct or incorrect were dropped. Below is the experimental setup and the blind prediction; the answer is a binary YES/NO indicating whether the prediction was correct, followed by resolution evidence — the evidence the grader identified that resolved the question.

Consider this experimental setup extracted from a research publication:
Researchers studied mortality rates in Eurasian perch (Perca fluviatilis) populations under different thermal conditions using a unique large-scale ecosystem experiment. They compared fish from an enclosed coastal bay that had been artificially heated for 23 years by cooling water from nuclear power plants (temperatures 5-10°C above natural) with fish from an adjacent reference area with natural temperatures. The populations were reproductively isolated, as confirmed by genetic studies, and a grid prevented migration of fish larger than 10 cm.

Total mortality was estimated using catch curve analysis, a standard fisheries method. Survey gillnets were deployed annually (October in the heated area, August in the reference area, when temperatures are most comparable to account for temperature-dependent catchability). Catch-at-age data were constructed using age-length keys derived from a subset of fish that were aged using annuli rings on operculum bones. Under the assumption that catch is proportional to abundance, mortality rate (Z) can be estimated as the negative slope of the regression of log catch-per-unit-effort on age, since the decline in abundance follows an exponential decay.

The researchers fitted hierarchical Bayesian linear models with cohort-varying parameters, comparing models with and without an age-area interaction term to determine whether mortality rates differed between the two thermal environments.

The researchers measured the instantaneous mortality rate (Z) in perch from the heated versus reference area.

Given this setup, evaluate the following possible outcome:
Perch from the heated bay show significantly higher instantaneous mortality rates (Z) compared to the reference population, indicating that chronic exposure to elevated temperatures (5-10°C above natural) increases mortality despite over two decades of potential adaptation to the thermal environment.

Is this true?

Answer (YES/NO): YES